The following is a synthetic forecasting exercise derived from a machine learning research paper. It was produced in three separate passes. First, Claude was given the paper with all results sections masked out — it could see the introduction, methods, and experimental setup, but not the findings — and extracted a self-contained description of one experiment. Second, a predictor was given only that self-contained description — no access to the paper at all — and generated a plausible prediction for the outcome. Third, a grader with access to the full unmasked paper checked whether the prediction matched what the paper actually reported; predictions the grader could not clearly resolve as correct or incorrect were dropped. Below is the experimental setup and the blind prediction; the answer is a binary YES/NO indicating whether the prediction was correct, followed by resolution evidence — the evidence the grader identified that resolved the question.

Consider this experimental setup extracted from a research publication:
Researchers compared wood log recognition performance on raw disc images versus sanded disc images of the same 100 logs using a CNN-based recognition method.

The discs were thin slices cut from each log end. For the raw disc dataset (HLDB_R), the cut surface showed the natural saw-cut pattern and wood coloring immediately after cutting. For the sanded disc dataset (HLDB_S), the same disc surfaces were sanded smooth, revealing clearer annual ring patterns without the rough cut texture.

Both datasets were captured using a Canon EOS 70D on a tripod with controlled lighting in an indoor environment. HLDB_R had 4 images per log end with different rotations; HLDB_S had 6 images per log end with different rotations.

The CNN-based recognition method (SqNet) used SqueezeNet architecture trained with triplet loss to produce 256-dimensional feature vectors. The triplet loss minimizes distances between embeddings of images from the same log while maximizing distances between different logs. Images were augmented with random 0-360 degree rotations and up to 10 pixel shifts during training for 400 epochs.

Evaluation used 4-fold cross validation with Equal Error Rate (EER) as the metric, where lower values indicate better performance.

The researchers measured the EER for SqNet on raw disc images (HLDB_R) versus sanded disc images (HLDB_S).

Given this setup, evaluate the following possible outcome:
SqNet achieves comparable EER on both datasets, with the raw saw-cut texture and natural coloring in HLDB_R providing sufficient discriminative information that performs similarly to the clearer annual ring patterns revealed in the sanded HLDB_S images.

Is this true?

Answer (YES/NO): NO